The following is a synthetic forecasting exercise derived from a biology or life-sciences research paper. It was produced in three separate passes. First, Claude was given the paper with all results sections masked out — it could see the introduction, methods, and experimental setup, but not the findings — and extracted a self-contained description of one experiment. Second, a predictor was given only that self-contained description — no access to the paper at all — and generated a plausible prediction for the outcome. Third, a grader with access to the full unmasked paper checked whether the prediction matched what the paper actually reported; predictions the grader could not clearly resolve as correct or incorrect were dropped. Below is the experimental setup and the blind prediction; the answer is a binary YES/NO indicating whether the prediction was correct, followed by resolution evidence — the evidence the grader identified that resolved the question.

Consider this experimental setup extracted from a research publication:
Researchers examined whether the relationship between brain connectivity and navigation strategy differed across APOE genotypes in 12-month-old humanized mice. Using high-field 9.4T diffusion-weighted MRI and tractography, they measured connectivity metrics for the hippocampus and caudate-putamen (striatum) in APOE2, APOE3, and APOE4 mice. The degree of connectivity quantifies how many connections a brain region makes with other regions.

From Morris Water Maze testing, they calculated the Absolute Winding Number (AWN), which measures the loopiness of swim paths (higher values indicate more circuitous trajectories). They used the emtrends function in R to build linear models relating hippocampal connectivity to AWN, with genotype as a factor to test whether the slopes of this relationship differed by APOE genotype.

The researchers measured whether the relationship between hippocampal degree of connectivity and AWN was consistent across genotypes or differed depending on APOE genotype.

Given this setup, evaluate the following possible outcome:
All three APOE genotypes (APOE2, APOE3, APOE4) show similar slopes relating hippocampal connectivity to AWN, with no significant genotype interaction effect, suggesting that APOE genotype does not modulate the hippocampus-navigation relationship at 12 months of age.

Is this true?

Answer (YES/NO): YES